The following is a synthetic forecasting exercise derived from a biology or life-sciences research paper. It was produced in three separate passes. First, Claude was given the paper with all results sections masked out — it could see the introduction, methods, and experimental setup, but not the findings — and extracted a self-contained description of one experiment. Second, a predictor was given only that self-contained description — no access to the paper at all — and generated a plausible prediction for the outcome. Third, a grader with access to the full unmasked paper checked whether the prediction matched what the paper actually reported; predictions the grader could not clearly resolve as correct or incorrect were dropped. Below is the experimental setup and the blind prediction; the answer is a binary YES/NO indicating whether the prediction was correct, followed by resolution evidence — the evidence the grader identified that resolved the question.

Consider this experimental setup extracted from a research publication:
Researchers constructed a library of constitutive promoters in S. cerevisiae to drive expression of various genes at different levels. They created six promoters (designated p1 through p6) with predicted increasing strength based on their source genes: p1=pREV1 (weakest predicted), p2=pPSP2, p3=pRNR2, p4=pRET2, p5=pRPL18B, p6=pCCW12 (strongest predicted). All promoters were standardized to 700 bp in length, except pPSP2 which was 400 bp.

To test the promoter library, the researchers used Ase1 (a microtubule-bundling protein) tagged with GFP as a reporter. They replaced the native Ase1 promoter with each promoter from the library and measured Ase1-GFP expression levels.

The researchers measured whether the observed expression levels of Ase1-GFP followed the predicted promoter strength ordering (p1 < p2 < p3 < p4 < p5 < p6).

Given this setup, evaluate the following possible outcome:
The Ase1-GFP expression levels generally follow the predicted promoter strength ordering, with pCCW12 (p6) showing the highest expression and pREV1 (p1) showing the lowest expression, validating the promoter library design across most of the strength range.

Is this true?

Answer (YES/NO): NO